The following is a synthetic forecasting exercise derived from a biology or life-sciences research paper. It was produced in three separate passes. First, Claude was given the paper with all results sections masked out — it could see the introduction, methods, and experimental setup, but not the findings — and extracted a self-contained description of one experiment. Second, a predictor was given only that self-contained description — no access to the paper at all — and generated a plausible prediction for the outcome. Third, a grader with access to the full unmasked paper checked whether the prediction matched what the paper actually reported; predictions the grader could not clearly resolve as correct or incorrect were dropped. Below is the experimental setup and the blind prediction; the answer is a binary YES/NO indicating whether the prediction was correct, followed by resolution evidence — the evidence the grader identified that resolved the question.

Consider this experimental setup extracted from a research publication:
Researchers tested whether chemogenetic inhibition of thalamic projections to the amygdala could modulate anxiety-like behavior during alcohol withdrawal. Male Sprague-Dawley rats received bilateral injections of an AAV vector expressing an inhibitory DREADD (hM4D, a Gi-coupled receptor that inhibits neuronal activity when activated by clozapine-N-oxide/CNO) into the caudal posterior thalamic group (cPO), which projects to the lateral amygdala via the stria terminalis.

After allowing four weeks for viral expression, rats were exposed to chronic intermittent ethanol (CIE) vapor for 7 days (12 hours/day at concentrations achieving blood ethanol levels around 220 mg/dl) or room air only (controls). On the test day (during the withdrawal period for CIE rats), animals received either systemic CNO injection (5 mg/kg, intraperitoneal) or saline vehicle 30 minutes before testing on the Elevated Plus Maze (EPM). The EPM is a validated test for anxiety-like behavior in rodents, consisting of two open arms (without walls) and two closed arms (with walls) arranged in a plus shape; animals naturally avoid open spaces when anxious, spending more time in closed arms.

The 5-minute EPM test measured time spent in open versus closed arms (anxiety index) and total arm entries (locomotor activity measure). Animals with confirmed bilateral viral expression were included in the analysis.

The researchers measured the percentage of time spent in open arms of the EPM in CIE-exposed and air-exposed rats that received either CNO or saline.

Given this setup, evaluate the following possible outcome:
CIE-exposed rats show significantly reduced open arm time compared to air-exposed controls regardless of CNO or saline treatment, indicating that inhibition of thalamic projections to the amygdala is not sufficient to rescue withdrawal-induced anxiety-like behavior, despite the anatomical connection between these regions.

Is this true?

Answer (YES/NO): NO